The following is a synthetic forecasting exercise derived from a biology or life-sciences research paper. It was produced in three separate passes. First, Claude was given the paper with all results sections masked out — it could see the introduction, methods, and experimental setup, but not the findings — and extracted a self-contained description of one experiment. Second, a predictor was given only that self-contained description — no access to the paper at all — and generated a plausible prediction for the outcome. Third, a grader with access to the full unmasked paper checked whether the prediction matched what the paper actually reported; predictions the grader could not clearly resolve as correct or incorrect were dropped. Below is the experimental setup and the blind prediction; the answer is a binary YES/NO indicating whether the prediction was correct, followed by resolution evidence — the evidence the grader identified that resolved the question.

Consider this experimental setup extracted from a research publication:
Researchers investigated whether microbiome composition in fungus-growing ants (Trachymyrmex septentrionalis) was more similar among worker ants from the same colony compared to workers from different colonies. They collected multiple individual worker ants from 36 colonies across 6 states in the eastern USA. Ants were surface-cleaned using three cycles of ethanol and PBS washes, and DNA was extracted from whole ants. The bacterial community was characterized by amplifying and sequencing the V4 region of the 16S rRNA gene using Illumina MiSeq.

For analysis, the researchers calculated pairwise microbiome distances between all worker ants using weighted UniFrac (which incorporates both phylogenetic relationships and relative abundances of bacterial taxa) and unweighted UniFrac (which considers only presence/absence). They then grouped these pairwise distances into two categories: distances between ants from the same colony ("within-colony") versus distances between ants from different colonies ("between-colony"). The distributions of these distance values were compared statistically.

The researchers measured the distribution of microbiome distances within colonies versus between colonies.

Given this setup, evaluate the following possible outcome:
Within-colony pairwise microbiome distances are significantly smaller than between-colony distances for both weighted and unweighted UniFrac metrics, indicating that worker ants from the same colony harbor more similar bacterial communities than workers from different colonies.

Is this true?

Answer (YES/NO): YES